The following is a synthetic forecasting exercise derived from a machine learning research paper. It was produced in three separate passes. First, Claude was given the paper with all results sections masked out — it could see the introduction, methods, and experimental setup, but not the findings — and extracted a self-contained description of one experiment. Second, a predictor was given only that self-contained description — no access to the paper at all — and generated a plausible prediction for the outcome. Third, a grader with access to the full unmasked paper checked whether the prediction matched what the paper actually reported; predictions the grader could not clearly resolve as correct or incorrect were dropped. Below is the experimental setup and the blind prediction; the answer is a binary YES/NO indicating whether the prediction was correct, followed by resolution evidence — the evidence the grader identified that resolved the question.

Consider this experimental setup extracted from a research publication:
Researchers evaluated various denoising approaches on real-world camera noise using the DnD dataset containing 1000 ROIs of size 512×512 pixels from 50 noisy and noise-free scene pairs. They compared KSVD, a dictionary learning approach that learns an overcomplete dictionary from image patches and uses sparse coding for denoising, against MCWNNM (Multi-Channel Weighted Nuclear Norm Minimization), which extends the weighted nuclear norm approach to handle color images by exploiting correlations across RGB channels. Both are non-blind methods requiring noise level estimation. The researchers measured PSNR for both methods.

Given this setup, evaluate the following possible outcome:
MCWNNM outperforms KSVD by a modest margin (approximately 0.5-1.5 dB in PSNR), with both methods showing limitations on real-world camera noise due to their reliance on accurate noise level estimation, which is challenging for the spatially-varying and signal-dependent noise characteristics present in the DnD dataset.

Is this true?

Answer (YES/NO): YES